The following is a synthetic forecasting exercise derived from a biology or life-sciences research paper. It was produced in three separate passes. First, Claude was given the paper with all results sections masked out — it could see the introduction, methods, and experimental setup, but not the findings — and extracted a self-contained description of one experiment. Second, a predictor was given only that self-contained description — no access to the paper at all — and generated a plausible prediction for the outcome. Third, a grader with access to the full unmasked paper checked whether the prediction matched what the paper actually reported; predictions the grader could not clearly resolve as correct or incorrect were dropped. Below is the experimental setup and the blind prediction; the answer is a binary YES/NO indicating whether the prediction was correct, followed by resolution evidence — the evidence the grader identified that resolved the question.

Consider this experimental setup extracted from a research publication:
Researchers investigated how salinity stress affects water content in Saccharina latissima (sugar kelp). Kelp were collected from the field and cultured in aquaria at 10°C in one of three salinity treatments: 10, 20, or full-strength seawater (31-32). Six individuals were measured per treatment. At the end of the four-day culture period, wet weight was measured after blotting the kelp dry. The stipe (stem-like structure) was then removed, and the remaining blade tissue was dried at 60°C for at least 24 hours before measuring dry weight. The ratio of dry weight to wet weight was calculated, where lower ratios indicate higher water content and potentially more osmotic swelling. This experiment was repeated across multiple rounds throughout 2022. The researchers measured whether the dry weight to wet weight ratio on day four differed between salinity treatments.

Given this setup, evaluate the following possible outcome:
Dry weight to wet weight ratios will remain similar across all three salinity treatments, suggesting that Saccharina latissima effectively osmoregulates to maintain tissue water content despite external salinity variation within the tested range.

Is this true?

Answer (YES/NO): NO